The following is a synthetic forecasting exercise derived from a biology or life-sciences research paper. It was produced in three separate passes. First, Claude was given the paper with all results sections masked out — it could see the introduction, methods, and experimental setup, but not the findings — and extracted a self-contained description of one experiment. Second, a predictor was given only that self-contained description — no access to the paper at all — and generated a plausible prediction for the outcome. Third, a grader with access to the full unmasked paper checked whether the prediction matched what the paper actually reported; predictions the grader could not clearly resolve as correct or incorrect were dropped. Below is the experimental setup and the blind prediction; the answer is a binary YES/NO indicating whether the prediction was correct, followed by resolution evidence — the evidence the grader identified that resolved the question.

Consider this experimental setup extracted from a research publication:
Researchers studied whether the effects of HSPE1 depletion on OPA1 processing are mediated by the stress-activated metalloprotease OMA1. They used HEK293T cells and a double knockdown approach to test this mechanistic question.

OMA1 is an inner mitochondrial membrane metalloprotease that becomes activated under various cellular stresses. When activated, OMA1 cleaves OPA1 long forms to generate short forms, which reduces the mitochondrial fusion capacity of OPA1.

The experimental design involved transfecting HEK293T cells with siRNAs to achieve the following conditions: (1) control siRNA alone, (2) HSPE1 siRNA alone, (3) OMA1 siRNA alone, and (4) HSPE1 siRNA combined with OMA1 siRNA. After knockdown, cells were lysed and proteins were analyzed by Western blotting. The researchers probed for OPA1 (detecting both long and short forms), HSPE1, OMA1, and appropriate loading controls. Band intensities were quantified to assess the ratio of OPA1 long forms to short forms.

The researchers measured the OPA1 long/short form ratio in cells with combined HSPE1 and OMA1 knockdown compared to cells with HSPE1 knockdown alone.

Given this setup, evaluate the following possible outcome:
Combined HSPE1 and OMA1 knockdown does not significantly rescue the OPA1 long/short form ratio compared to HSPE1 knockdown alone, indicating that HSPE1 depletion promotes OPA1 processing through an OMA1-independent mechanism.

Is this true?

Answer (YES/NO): NO